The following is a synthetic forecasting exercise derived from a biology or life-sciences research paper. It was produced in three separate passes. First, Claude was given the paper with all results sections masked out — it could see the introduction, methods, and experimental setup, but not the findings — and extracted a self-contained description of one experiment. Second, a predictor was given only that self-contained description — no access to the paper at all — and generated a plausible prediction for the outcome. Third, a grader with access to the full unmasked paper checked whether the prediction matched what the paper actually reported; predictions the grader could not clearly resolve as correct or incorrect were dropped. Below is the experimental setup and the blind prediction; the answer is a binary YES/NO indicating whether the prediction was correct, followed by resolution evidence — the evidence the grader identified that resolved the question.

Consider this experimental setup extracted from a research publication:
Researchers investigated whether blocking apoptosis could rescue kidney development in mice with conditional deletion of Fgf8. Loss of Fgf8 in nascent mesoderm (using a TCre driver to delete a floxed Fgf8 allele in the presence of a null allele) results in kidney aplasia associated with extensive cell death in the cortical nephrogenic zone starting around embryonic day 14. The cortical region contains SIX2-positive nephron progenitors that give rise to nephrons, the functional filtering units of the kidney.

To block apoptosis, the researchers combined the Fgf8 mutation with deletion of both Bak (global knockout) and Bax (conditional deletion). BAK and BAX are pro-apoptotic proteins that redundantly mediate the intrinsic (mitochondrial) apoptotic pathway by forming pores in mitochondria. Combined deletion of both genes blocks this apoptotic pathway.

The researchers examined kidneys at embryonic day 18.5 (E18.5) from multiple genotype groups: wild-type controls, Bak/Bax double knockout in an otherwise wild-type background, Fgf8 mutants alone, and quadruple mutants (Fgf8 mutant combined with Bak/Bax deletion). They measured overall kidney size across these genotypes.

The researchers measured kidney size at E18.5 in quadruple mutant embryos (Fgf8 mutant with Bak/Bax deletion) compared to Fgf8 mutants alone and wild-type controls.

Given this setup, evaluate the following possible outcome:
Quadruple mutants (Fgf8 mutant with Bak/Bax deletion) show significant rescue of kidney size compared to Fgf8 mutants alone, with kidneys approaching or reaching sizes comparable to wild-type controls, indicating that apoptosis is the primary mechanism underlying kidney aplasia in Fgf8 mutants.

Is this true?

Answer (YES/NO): NO